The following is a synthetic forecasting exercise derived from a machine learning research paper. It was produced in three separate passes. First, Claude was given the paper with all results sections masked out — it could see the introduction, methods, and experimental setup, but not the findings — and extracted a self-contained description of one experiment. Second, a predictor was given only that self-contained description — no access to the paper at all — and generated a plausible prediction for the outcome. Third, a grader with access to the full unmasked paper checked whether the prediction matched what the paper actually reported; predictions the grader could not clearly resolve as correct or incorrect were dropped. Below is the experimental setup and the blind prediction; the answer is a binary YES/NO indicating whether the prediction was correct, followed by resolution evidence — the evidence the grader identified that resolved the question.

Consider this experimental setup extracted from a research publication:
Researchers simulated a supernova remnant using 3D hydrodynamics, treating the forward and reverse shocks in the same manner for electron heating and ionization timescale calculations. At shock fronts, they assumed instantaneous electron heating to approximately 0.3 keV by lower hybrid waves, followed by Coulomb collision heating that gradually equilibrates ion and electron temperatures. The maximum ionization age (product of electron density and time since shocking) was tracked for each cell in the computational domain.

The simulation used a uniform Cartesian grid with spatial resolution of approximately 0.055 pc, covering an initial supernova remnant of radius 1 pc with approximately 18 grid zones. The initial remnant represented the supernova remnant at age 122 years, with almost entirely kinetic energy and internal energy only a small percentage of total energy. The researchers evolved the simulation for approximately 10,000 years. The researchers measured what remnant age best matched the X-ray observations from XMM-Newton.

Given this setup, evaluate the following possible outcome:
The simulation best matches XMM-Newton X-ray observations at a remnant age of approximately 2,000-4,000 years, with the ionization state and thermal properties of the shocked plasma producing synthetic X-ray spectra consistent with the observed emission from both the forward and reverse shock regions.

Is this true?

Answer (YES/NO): NO